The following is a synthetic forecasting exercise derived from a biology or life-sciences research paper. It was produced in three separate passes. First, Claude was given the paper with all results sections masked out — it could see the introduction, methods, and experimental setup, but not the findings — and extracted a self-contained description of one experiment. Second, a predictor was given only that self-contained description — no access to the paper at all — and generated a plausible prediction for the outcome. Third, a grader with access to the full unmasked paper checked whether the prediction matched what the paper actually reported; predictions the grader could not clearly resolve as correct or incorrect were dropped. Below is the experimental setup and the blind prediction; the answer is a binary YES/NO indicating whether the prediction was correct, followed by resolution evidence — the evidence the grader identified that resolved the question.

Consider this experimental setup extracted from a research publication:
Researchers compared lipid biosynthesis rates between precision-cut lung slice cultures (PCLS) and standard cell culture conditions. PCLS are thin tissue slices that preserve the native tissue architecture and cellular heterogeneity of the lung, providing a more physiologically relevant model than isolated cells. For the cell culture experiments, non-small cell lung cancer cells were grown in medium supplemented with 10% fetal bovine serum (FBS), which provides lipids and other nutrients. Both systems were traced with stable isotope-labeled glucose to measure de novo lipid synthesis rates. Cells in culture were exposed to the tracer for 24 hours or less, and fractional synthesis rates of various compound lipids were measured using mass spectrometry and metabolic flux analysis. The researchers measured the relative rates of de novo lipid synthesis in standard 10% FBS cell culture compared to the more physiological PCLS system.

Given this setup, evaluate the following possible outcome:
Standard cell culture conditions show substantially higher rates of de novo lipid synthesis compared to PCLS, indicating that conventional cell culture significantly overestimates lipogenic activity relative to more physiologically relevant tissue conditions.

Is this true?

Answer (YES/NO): YES